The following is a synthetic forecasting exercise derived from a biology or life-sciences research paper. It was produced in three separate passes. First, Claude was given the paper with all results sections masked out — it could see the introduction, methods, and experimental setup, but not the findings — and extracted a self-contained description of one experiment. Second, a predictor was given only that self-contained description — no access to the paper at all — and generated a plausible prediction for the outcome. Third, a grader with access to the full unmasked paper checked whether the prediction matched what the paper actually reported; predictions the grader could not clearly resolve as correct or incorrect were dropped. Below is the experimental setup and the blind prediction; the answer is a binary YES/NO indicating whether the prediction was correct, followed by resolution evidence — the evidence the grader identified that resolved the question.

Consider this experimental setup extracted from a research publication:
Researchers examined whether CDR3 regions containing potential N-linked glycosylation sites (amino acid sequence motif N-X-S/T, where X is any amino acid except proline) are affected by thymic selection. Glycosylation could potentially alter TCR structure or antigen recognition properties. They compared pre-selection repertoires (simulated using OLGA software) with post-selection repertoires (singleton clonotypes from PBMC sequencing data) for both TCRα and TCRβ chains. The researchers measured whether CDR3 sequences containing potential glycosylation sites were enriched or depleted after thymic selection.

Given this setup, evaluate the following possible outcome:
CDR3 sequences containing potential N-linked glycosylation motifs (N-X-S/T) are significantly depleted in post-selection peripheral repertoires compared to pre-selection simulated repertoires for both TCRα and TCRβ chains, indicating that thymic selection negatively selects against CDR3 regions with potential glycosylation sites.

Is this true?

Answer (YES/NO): YES